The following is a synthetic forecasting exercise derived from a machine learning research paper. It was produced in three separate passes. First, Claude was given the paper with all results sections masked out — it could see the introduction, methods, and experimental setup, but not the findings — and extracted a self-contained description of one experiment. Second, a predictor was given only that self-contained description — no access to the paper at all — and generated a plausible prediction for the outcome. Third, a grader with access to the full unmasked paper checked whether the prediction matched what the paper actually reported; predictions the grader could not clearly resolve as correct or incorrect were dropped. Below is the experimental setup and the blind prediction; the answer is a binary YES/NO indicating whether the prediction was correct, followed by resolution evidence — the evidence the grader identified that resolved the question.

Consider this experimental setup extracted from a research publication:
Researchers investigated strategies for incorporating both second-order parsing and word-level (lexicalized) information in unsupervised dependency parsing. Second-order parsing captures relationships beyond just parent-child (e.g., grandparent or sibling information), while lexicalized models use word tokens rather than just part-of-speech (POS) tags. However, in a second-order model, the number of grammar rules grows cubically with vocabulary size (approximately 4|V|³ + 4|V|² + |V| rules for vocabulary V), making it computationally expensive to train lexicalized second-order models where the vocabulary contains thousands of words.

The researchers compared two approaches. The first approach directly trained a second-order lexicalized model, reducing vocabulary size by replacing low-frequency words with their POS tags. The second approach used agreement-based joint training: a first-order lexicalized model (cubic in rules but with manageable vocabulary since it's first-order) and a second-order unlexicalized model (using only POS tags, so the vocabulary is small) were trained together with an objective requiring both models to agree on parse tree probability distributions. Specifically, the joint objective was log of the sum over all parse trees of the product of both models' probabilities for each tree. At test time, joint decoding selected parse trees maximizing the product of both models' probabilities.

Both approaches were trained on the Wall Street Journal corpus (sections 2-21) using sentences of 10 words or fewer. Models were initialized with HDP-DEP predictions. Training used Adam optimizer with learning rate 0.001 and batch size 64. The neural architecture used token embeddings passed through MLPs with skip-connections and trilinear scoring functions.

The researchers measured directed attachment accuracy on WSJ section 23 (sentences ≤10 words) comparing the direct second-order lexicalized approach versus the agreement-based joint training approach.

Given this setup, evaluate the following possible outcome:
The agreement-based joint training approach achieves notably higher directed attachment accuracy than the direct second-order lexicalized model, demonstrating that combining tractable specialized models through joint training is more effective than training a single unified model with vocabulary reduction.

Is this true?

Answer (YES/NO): YES